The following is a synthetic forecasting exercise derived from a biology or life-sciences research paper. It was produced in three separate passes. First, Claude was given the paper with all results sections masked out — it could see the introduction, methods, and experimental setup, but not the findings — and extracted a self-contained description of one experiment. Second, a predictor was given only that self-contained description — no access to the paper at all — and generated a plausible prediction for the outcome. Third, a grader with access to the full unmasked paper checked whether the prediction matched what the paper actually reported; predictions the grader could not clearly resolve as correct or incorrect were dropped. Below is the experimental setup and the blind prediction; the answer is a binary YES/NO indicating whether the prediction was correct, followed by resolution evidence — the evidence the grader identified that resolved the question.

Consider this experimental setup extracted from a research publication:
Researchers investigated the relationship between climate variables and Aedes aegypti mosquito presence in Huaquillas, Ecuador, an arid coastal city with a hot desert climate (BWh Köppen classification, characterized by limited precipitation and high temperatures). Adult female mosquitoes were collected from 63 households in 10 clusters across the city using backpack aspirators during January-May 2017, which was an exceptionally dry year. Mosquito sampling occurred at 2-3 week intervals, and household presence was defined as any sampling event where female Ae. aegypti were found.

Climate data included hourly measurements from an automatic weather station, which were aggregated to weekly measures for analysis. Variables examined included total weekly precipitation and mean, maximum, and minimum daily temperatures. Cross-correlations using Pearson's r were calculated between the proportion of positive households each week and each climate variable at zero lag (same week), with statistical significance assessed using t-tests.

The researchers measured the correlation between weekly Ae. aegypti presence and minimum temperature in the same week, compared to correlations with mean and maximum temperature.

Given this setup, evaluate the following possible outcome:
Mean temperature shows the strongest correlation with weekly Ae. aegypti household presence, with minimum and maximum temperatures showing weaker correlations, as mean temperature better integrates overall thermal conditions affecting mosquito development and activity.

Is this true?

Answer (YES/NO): NO